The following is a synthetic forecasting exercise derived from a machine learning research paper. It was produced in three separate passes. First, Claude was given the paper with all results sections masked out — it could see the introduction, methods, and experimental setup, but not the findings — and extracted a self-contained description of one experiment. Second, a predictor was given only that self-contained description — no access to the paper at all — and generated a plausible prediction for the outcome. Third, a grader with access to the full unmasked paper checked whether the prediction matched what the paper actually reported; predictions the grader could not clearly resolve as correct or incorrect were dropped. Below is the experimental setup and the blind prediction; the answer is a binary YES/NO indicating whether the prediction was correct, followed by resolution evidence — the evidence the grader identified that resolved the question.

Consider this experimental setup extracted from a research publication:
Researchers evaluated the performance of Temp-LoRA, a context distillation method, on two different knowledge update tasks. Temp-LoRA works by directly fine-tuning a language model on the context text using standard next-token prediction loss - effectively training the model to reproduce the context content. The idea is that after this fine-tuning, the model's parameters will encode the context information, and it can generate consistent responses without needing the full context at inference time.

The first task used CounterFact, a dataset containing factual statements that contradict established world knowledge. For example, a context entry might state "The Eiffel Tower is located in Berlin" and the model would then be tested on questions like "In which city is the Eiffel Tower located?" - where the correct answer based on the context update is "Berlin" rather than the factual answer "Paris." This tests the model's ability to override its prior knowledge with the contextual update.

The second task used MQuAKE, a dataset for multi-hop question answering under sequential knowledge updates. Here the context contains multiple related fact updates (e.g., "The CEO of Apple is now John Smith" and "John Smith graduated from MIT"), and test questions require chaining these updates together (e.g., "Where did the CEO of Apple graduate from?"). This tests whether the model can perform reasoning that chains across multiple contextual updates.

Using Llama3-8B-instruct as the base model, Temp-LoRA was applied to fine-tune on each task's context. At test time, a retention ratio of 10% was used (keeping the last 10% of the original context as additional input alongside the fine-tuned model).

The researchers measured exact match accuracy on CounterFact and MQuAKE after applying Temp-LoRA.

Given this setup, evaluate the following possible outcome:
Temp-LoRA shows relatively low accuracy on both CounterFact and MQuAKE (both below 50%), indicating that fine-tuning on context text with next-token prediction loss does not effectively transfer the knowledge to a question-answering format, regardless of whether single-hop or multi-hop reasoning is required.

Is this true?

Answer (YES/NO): NO